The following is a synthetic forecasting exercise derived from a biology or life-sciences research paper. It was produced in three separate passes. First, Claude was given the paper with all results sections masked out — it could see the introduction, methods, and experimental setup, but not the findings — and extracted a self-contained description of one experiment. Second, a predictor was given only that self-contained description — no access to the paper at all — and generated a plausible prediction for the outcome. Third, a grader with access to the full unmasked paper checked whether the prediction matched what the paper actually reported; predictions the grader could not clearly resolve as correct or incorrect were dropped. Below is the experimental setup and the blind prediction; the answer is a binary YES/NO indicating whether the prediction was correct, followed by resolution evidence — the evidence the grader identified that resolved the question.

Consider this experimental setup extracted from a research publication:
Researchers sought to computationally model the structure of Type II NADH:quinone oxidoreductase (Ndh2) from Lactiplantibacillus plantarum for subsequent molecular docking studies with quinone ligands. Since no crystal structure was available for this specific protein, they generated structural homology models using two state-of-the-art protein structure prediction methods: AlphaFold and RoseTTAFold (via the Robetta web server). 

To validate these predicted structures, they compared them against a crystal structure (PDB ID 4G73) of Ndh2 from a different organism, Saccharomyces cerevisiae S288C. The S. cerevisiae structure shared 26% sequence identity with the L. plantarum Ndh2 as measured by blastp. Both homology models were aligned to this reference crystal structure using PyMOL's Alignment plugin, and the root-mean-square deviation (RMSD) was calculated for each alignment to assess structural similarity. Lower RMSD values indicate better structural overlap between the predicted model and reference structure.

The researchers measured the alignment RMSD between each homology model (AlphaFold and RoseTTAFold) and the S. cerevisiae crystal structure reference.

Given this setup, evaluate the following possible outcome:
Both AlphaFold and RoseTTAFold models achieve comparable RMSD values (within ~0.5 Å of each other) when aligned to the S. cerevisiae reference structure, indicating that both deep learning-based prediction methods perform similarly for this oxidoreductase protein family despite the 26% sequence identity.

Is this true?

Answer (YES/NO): NO